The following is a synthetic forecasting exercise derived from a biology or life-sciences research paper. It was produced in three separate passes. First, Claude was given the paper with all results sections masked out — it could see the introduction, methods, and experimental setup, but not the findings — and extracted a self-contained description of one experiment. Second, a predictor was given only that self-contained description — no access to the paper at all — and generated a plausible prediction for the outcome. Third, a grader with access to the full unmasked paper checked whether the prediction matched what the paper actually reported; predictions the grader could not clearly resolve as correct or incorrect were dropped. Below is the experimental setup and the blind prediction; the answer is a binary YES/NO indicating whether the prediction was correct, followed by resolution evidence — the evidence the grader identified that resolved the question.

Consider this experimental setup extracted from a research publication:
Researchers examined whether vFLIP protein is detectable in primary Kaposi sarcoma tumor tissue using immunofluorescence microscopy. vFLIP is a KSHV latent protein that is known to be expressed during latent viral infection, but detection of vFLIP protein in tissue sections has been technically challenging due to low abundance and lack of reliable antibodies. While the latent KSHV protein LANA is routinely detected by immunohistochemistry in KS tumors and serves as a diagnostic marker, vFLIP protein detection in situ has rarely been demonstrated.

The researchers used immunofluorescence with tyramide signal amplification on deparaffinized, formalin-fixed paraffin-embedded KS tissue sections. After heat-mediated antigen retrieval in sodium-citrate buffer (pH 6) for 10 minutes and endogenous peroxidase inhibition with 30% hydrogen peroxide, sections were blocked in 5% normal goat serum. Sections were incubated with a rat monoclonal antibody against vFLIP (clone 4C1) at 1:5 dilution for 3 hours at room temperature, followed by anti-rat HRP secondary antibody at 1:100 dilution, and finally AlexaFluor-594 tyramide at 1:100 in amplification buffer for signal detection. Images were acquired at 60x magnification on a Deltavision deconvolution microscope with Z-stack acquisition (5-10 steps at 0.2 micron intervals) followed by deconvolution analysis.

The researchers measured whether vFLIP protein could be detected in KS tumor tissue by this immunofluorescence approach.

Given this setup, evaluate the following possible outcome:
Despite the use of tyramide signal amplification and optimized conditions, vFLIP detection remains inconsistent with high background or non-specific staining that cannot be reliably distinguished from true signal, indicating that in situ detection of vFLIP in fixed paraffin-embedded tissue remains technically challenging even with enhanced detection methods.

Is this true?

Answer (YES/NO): NO